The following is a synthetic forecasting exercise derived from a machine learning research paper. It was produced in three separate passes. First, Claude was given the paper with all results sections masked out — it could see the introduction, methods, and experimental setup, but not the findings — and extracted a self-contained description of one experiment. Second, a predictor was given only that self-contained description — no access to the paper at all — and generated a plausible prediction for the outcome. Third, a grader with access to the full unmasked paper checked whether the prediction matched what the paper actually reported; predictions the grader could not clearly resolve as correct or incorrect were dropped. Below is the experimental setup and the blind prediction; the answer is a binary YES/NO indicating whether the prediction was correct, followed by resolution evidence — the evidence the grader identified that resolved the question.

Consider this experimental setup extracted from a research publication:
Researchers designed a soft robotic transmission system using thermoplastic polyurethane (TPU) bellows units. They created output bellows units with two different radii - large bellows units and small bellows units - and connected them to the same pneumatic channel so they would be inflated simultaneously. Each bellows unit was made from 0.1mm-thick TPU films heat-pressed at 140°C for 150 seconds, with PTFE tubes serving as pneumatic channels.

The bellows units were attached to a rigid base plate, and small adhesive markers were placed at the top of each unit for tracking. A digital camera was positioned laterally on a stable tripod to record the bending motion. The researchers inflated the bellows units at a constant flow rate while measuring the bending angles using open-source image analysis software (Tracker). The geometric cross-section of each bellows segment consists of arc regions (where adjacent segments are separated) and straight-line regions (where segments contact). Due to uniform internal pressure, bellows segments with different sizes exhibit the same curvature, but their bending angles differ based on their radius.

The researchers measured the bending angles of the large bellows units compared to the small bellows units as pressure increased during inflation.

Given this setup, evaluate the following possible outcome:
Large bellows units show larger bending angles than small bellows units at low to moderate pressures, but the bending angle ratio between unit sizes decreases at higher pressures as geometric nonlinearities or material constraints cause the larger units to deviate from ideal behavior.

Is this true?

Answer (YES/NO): NO